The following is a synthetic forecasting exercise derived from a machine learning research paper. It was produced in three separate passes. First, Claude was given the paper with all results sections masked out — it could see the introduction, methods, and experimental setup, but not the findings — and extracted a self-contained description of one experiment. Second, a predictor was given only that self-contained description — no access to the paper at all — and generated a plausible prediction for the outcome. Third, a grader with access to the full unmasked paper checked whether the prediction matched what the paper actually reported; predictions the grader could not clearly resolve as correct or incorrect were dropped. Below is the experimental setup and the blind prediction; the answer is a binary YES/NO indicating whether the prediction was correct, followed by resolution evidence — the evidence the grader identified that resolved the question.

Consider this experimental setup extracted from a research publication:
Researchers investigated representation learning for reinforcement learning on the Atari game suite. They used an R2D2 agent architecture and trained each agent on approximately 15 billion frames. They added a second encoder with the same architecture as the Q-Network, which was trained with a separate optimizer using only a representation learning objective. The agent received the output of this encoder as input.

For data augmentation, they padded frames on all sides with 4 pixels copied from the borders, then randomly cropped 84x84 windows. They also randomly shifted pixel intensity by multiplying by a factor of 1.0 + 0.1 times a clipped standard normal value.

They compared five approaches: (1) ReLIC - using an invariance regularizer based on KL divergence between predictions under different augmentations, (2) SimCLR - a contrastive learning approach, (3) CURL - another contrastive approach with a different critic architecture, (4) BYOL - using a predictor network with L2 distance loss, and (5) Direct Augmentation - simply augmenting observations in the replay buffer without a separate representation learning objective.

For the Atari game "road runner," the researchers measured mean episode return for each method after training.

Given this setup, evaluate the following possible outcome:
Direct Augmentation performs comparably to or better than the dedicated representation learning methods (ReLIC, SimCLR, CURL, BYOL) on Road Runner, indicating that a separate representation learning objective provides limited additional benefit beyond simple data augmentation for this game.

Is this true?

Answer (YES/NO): YES